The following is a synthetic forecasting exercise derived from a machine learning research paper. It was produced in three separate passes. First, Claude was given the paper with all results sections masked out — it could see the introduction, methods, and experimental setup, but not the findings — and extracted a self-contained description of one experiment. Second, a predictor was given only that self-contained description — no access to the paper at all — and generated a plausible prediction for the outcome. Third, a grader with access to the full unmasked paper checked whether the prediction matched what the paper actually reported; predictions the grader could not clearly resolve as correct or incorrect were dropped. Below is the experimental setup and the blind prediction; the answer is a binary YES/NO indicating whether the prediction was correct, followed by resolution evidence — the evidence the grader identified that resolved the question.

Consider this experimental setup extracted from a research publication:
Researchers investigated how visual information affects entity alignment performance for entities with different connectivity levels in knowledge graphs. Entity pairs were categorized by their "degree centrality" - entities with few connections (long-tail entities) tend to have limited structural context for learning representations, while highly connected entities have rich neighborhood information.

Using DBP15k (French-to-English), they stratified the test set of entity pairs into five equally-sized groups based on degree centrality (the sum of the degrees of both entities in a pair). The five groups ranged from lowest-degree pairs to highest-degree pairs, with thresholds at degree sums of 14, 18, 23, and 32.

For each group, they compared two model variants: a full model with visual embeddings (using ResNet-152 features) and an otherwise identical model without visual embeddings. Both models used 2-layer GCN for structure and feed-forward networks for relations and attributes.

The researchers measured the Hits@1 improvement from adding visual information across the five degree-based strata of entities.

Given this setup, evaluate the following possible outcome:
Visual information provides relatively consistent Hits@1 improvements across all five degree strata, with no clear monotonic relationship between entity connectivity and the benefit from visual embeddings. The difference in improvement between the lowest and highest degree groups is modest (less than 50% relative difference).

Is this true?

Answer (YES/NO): NO